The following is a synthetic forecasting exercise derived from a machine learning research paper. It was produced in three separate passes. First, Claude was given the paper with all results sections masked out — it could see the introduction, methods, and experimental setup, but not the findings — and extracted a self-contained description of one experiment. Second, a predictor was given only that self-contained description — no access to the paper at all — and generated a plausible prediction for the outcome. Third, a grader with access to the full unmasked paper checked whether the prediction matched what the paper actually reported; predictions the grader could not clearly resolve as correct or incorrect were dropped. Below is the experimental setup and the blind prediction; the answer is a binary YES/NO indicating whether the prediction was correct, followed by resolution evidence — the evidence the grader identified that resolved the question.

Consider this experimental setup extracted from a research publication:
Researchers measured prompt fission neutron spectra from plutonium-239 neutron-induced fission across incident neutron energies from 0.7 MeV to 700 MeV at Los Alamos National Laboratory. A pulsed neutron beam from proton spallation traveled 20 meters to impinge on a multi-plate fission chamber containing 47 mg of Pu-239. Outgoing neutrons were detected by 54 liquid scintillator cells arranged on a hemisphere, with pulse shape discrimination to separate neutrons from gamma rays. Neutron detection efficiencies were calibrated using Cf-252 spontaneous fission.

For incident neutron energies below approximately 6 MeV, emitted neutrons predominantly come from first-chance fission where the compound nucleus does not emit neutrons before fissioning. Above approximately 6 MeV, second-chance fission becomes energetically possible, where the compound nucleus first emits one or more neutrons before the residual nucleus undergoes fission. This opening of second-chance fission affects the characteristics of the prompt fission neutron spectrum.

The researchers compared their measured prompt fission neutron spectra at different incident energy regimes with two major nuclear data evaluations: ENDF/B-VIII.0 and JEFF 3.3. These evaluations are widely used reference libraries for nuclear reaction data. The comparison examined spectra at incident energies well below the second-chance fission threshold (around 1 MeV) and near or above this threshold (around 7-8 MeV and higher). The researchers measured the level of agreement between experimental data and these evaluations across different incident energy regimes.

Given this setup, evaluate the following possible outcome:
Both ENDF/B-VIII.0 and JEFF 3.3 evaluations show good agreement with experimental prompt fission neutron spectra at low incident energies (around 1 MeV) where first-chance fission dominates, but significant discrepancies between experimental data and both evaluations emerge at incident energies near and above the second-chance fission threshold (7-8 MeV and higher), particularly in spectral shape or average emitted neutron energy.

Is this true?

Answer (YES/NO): YES